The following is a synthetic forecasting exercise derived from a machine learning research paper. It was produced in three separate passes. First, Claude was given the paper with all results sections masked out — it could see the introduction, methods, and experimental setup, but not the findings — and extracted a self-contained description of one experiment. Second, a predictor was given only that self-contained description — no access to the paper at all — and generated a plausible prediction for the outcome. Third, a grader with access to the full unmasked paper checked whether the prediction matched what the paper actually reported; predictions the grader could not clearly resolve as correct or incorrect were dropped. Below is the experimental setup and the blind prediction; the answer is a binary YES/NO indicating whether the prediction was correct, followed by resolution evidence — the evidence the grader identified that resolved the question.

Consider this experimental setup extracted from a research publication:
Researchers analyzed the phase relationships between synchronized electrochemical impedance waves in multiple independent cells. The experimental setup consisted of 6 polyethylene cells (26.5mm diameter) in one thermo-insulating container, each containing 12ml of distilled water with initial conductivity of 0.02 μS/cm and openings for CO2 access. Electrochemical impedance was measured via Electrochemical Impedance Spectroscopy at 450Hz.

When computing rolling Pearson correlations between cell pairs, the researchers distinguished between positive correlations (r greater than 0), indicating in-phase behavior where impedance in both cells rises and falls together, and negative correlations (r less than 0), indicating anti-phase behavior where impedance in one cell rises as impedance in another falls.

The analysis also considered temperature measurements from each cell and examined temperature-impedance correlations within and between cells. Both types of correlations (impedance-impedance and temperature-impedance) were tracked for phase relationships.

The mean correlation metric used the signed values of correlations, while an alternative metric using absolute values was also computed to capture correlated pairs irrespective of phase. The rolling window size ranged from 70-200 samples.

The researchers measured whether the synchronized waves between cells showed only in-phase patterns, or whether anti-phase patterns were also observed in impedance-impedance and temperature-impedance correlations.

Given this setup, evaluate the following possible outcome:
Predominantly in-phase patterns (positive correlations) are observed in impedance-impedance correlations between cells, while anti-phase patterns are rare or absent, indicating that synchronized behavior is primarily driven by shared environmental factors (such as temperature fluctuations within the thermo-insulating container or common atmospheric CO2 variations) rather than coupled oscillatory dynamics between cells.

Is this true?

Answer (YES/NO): NO